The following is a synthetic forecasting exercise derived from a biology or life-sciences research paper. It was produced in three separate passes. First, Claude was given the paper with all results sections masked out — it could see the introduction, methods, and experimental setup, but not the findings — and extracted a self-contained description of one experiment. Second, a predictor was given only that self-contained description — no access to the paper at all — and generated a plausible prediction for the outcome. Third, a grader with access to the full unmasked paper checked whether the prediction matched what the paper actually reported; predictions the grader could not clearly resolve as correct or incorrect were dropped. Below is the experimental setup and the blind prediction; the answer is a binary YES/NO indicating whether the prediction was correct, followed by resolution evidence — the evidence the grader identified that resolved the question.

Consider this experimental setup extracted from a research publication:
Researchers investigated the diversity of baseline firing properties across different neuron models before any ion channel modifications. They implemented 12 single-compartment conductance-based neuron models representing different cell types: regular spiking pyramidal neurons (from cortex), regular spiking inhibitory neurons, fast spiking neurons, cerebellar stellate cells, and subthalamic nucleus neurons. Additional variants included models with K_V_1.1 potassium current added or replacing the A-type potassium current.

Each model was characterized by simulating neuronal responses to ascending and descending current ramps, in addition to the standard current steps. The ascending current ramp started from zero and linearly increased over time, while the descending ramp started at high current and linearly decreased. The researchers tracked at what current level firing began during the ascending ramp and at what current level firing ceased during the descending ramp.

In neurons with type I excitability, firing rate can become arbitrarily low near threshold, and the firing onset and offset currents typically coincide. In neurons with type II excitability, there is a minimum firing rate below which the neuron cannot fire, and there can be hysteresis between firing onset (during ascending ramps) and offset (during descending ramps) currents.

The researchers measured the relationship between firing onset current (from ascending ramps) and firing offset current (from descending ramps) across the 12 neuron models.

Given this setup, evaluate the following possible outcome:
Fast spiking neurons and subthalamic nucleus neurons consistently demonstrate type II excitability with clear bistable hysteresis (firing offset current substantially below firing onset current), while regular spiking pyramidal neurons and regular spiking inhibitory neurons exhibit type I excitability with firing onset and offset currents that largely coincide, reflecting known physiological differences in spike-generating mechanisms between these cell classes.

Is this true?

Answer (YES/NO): NO